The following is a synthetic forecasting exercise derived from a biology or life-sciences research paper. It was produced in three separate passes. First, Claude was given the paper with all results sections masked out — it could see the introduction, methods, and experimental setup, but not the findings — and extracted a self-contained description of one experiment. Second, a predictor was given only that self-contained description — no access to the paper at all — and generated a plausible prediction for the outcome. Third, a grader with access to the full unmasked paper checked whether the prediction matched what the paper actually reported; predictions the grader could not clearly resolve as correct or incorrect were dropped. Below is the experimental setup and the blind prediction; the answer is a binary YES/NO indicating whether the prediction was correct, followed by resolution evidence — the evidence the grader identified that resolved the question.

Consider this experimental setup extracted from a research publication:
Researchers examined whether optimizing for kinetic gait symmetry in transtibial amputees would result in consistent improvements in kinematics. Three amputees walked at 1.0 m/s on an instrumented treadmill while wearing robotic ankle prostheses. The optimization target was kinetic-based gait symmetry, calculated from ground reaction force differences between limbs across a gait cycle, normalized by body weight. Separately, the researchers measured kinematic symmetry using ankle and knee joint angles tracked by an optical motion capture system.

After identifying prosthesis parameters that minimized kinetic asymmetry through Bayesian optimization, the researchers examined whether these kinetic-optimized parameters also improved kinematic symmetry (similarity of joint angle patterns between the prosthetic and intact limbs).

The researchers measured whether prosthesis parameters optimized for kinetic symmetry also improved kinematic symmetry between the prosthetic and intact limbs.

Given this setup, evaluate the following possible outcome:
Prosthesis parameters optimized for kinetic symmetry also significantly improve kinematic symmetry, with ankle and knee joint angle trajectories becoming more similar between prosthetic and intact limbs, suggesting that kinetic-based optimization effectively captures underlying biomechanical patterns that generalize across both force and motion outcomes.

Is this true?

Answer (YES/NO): NO